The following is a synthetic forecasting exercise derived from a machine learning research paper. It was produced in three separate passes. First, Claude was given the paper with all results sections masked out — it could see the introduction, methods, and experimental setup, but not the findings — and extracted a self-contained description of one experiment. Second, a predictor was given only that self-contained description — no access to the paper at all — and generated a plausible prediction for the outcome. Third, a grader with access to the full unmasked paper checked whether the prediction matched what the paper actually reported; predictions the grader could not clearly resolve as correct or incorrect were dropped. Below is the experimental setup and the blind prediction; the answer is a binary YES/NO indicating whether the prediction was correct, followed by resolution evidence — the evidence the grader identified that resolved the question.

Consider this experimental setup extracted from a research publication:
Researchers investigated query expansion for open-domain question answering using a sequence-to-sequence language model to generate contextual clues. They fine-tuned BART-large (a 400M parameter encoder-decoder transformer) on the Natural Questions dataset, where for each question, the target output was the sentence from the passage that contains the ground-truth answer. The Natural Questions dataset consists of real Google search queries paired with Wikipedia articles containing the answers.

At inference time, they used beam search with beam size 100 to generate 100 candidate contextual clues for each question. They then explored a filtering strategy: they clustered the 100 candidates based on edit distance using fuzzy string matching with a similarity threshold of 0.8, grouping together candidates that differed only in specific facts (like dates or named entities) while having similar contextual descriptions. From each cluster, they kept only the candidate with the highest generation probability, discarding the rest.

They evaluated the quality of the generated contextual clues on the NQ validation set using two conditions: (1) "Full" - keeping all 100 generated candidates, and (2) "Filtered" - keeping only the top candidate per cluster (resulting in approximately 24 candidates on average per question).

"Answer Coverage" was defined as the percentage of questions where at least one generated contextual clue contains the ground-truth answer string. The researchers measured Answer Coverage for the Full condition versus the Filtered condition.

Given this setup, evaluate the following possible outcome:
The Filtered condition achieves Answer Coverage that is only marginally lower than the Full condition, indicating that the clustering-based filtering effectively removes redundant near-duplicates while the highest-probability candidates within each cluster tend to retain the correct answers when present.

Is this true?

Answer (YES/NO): YES